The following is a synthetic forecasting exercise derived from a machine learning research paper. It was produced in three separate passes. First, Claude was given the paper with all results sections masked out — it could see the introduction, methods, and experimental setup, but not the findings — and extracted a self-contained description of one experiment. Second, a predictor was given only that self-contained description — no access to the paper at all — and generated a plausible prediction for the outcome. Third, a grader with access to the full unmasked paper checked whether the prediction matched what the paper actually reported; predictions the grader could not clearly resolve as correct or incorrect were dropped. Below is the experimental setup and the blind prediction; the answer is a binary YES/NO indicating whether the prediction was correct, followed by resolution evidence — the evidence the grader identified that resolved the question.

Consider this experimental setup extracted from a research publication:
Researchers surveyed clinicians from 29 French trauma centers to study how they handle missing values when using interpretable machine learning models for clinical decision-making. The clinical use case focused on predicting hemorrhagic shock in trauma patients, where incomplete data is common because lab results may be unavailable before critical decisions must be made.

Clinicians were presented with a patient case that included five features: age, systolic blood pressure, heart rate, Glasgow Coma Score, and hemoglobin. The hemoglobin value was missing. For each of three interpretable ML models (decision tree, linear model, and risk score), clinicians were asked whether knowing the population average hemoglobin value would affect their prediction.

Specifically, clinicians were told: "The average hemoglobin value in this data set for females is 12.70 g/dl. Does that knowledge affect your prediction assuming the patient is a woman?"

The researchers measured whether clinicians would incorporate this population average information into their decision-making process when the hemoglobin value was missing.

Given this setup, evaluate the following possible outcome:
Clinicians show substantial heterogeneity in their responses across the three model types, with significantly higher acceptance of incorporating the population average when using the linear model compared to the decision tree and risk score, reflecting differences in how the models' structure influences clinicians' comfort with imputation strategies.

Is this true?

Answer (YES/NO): NO